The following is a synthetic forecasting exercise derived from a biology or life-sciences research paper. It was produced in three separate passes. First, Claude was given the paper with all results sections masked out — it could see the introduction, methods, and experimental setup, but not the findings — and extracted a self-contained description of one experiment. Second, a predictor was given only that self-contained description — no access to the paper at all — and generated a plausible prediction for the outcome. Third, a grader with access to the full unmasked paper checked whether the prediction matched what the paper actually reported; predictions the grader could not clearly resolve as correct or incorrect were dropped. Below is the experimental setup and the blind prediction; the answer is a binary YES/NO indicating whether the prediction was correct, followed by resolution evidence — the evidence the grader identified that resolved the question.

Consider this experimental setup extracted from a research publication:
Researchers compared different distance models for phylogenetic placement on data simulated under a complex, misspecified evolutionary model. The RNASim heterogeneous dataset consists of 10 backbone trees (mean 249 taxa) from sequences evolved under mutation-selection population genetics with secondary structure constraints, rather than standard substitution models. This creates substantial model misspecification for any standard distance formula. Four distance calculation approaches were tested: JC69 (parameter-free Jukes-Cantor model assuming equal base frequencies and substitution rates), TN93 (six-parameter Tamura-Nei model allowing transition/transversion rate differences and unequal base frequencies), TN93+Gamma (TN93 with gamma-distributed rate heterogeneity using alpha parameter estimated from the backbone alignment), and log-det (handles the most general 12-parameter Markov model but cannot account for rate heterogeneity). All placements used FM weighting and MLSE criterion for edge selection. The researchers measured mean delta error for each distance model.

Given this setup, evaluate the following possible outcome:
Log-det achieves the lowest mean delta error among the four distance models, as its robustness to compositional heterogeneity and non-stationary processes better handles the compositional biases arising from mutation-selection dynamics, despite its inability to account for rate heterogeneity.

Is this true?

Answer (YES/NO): NO